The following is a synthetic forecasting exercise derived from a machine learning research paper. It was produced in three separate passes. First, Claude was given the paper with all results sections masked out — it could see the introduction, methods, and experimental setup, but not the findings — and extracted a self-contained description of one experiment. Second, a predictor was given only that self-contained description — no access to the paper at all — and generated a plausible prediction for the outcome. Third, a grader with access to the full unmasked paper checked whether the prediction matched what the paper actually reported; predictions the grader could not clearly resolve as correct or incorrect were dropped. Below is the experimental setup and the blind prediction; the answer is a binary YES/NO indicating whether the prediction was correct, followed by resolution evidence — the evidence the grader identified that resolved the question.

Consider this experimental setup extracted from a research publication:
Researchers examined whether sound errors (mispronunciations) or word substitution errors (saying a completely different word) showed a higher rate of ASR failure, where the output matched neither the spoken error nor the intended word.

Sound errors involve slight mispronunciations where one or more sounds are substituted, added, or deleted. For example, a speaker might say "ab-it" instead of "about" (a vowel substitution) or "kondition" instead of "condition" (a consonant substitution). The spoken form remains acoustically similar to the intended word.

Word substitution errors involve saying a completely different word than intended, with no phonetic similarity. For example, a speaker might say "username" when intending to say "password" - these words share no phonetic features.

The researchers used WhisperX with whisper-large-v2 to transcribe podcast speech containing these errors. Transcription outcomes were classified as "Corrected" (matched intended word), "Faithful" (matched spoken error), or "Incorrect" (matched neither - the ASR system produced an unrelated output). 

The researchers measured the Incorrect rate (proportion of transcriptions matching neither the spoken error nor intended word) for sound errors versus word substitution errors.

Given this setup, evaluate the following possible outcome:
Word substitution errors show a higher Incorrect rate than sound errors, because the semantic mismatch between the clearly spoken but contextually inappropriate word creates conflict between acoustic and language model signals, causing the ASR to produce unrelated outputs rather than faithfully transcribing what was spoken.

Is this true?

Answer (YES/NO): YES